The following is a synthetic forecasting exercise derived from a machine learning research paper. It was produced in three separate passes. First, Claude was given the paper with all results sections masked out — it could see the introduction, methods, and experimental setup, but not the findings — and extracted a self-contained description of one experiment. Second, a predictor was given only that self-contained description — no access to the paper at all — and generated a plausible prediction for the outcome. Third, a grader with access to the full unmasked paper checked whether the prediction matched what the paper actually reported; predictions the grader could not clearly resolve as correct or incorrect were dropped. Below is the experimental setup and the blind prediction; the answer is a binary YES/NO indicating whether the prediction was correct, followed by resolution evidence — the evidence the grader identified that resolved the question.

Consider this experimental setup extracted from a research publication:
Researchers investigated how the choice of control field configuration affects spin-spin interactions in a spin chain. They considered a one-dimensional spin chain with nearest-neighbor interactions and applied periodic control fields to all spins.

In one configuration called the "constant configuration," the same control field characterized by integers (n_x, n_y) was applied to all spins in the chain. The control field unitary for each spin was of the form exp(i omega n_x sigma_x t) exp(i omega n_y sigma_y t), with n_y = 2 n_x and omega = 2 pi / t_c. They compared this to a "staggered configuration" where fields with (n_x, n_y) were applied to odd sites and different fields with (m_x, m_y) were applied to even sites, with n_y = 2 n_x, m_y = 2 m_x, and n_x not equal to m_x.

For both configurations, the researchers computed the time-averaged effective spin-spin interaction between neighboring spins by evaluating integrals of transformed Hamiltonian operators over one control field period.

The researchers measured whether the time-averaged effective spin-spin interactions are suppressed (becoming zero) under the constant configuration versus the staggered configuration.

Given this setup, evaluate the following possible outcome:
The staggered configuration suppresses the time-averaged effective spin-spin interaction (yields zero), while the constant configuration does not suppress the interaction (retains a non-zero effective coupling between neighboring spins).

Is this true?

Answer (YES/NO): YES